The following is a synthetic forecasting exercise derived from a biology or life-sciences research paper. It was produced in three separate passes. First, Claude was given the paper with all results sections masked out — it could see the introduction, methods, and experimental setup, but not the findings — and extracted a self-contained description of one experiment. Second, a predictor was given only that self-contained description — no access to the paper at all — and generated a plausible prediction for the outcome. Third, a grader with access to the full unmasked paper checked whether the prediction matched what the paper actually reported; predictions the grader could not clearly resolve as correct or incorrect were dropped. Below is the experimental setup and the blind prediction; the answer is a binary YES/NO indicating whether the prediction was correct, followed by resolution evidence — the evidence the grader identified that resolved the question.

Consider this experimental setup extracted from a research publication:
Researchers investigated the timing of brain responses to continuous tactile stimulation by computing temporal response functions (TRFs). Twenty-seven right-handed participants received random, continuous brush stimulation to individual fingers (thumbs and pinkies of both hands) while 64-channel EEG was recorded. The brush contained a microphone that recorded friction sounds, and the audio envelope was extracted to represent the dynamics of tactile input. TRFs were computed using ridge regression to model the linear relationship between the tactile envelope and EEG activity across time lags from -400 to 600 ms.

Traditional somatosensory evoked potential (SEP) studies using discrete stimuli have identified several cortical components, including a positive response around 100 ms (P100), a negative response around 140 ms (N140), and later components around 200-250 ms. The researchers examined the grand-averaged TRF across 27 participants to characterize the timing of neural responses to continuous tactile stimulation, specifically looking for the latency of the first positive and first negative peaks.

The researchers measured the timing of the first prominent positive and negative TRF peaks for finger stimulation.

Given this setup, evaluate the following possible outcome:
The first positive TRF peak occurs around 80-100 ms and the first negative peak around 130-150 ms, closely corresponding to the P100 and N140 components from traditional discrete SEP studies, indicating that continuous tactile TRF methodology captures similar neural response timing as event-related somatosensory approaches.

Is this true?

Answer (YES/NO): NO